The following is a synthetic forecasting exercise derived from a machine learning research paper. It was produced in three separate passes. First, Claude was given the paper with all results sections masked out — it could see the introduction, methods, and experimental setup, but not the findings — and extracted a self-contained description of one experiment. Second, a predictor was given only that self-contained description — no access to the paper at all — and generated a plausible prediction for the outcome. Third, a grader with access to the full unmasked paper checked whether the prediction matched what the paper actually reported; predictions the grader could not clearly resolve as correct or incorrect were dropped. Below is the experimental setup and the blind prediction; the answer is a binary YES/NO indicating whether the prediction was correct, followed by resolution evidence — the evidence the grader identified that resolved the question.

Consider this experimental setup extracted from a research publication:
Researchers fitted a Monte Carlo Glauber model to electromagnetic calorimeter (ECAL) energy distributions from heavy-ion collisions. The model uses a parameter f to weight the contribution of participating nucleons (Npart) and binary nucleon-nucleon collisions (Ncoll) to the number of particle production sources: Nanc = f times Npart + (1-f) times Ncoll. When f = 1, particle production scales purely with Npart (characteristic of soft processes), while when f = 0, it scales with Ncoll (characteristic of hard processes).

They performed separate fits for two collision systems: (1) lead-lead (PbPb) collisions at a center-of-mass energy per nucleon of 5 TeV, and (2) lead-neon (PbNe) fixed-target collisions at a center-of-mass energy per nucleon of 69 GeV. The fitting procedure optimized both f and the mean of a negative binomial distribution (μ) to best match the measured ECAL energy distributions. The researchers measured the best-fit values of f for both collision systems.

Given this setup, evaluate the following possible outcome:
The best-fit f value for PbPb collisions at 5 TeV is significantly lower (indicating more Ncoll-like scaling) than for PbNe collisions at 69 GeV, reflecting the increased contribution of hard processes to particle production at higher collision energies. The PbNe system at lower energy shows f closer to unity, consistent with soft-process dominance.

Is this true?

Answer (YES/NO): YES